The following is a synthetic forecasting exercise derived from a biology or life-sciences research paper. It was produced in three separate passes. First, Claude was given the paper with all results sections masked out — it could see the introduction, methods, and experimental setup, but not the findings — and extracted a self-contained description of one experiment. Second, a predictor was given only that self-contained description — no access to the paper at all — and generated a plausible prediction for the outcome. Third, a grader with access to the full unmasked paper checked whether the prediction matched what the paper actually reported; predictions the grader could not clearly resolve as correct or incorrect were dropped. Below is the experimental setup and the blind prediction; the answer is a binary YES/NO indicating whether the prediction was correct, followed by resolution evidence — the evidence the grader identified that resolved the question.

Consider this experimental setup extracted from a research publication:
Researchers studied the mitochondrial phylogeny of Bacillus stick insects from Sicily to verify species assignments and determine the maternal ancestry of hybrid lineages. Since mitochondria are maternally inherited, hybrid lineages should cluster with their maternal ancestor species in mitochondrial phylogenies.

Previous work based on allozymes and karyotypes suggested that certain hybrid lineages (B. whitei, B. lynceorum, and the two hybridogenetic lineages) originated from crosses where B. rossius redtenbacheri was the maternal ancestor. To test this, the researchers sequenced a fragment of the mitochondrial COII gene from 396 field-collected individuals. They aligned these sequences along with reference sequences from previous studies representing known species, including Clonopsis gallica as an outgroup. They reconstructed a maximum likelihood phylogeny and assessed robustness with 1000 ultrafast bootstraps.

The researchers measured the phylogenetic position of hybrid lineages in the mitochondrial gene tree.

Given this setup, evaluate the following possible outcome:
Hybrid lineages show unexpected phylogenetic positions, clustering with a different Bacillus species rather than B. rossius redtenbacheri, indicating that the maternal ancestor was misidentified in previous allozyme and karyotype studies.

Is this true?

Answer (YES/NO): NO